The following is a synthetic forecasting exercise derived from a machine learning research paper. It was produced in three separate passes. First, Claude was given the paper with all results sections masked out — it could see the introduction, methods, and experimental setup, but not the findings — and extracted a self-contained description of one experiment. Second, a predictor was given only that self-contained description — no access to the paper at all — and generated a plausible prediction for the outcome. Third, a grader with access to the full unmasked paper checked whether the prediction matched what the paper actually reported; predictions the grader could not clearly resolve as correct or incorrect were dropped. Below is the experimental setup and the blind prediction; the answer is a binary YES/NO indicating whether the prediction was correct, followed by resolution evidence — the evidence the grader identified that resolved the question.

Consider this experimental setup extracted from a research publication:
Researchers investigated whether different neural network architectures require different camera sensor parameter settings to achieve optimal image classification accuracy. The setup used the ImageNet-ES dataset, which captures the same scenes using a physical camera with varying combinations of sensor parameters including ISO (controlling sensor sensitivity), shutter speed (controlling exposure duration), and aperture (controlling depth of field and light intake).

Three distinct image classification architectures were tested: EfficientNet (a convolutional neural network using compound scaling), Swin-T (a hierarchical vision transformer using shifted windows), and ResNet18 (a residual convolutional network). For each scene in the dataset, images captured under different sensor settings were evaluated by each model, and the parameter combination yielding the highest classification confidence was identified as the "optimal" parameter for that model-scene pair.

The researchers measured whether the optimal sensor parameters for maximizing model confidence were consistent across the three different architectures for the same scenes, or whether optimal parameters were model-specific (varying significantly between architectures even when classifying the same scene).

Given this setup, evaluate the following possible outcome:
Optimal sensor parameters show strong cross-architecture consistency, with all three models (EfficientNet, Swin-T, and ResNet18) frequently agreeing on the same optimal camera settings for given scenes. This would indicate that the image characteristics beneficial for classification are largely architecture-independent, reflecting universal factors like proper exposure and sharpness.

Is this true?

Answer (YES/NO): NO